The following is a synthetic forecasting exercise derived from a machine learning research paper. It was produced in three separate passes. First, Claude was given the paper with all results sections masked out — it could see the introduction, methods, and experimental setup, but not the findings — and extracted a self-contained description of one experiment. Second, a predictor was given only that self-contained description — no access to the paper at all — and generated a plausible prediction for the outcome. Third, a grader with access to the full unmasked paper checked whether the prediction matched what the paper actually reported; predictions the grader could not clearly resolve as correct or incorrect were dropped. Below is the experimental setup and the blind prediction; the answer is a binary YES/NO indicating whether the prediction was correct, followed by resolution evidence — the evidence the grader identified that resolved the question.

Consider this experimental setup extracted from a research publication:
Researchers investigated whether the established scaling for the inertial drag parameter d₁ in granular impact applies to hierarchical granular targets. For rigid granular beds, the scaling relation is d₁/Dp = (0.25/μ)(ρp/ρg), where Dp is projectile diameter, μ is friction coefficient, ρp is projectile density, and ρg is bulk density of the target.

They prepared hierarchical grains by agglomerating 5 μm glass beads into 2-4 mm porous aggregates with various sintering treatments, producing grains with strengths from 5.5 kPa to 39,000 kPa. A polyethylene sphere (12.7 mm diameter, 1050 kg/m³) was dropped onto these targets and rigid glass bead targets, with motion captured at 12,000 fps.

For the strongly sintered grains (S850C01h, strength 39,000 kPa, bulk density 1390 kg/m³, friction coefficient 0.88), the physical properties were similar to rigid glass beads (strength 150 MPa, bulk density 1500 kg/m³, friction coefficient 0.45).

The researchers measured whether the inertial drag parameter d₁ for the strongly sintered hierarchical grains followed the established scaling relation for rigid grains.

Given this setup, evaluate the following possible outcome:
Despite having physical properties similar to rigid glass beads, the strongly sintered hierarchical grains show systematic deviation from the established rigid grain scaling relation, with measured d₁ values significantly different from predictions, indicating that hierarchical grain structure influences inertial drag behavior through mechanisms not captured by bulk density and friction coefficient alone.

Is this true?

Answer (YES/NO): NO